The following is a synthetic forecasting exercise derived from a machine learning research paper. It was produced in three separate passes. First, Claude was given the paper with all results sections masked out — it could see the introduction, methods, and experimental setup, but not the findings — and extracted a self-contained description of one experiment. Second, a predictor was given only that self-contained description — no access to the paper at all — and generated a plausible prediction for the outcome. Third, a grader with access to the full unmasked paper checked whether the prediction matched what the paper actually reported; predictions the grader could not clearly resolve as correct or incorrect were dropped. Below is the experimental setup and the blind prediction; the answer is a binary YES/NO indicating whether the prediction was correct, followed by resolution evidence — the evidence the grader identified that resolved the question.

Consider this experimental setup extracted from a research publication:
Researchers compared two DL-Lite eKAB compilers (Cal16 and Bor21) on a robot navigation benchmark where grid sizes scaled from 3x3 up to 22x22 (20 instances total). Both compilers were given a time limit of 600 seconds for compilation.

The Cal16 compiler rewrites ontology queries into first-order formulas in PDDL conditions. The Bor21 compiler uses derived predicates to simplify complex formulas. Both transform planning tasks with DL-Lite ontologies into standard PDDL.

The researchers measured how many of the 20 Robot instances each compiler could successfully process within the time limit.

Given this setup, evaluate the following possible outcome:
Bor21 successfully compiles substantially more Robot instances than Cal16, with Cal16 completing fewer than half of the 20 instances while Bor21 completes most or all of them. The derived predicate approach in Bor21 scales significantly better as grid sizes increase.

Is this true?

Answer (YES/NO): NO